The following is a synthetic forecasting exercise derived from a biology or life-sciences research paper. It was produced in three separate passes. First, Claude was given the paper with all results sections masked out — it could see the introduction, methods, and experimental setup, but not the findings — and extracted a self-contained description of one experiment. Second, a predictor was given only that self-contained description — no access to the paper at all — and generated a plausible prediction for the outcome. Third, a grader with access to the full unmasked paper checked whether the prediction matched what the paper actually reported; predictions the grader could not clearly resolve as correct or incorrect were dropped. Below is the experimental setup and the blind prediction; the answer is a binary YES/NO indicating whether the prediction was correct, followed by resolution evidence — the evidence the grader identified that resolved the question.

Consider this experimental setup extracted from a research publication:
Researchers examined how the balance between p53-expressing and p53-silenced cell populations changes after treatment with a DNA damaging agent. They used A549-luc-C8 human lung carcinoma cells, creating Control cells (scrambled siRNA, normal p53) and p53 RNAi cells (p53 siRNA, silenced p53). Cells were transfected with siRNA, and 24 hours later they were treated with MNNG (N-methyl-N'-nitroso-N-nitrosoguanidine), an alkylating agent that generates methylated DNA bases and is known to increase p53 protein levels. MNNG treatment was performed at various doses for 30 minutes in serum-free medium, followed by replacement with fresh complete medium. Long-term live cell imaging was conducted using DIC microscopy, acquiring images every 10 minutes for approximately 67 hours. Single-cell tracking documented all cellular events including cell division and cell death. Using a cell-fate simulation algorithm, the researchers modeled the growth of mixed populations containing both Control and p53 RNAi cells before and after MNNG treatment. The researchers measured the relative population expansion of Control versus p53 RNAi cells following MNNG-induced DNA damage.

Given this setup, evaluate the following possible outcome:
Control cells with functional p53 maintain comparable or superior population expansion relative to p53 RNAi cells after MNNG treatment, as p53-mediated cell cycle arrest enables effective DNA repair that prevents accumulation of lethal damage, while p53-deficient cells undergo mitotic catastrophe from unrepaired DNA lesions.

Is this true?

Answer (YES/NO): NO